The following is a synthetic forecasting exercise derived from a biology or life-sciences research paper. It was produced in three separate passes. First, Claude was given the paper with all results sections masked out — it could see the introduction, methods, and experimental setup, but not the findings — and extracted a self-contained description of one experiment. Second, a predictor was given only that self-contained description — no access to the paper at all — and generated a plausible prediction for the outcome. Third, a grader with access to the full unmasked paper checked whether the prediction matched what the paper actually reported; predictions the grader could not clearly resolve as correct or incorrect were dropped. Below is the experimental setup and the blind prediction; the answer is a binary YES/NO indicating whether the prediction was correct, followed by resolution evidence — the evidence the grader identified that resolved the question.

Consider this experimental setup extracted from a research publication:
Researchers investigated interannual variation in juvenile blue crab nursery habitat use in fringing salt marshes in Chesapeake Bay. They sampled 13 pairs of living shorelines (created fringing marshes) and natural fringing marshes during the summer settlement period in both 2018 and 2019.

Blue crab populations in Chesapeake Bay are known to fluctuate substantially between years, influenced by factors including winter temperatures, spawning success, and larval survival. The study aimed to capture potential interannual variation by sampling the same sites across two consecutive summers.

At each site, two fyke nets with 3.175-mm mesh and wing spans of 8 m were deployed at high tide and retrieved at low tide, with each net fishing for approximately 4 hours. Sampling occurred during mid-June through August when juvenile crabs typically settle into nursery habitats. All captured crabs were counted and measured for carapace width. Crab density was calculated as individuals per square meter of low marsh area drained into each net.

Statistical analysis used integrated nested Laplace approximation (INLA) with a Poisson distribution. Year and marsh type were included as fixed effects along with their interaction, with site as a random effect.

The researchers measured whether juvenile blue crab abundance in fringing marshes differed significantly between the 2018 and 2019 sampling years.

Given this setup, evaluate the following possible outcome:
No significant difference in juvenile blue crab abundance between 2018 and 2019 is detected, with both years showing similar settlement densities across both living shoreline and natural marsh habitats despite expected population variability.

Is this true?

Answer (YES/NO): NO